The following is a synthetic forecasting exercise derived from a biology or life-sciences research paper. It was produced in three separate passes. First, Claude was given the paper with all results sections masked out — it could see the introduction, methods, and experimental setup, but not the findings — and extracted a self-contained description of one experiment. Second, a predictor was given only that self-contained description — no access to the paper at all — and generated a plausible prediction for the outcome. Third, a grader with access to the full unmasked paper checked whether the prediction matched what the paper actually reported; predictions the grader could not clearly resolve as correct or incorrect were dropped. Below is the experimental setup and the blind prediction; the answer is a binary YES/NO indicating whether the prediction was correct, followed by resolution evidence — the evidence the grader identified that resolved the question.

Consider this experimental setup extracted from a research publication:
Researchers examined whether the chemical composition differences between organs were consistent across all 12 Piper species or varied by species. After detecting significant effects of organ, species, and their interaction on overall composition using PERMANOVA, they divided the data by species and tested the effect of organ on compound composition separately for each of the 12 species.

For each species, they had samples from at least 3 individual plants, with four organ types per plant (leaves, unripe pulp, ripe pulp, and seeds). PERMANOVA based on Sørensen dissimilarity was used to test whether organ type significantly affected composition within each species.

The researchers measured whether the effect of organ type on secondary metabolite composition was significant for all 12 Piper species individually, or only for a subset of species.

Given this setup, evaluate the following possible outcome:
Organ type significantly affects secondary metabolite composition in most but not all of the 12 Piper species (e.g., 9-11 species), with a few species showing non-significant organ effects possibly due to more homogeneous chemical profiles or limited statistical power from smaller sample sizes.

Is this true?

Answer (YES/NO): NO